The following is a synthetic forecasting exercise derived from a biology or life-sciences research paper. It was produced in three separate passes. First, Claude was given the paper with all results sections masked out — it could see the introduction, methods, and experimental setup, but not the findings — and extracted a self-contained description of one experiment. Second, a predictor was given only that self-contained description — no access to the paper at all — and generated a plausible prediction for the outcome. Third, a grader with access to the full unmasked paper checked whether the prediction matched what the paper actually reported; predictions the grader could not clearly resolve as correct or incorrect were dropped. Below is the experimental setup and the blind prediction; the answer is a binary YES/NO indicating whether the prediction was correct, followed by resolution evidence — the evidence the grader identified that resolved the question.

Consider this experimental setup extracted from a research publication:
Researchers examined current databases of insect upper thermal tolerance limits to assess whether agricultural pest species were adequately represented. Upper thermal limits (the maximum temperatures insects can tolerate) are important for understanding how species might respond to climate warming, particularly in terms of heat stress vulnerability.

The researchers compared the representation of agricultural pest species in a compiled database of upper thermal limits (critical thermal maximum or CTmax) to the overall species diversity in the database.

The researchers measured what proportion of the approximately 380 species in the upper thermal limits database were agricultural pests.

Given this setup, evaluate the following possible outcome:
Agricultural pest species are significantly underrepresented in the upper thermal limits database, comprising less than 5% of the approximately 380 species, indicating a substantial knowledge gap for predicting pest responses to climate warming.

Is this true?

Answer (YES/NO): YES